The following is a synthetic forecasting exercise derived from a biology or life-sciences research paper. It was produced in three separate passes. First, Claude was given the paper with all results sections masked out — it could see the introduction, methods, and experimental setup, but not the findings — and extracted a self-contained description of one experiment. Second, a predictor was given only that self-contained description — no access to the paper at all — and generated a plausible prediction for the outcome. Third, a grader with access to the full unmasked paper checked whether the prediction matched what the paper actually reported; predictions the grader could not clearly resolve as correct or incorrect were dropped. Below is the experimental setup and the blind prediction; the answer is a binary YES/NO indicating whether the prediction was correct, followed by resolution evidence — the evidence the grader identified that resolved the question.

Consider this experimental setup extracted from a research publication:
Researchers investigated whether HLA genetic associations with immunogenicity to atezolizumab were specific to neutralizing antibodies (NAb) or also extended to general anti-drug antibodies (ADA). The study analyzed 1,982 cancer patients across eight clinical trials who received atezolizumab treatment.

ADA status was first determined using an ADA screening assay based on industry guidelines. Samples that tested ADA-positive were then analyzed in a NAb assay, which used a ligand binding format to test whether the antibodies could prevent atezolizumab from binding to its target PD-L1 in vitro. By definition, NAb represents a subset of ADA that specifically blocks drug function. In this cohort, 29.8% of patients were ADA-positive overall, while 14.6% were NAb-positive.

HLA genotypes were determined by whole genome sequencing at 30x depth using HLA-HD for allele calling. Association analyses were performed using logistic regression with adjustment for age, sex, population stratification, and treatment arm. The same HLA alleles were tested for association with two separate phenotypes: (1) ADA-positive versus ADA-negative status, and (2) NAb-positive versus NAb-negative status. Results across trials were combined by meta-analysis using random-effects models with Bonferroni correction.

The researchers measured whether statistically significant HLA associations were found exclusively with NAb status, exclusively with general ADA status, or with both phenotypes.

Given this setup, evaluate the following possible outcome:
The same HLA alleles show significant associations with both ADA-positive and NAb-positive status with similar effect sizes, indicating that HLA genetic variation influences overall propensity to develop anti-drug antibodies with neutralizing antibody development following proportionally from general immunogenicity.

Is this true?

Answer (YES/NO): NO